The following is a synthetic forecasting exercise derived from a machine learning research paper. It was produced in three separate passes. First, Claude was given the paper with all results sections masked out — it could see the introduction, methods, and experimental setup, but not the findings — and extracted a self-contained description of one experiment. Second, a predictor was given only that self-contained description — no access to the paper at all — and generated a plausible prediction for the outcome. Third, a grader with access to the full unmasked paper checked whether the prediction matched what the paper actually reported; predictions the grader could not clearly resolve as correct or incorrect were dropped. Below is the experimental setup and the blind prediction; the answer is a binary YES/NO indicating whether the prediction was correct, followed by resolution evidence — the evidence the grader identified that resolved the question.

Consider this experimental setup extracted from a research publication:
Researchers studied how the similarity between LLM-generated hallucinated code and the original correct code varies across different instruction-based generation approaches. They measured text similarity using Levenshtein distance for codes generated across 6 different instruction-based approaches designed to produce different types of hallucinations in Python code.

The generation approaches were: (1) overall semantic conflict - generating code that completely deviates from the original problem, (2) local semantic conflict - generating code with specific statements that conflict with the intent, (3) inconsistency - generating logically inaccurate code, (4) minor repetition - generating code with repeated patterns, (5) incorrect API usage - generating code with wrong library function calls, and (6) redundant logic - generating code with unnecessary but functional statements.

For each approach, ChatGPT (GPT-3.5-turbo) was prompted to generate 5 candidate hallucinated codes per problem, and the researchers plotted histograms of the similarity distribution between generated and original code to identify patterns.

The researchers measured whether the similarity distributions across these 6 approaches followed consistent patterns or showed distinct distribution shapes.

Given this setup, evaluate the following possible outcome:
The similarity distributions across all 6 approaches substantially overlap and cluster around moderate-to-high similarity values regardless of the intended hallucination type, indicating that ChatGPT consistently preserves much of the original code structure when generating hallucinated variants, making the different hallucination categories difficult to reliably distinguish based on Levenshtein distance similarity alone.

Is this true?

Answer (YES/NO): NO